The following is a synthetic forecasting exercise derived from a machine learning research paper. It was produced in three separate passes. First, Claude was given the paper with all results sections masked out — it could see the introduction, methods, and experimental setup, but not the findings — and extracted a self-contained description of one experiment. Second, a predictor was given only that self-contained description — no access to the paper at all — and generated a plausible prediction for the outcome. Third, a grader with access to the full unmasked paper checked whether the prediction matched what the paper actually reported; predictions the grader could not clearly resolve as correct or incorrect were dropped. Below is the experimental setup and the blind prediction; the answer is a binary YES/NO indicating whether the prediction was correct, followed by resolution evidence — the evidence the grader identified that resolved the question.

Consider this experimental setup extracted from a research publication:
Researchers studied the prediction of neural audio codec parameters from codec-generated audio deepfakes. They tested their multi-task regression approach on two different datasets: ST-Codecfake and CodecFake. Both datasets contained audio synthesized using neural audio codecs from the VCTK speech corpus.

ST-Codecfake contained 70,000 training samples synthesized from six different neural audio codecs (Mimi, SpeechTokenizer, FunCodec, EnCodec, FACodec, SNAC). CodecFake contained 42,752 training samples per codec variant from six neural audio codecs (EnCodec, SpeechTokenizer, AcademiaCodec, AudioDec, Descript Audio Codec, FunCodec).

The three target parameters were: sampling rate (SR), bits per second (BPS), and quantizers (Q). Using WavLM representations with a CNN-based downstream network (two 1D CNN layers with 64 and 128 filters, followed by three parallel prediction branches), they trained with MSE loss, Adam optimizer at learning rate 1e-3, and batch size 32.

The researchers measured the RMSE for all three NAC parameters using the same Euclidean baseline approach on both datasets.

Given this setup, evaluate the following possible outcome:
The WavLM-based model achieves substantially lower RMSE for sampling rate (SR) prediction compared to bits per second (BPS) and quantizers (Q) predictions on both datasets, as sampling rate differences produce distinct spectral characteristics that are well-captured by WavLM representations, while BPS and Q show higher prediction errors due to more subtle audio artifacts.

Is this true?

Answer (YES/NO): NO